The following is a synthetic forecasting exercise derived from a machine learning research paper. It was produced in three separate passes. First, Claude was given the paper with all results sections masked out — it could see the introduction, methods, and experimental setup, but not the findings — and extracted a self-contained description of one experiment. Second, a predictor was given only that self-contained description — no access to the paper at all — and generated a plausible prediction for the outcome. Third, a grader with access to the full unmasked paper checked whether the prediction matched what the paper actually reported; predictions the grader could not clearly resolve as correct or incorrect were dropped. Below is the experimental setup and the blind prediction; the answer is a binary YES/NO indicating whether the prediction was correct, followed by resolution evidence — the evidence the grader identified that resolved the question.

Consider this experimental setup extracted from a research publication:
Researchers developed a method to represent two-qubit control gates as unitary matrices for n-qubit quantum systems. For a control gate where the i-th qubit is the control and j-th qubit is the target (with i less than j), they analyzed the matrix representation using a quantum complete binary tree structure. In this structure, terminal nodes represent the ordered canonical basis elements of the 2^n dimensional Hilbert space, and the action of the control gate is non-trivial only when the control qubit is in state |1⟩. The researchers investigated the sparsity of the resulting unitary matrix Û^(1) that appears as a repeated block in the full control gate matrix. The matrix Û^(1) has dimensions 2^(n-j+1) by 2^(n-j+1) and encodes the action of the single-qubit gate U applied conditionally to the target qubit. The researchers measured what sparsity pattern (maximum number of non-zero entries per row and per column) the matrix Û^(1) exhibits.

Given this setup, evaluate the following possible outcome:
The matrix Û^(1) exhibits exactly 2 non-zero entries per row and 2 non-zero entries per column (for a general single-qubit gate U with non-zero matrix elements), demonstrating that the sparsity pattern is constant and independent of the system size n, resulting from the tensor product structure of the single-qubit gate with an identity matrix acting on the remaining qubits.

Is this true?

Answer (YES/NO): YES